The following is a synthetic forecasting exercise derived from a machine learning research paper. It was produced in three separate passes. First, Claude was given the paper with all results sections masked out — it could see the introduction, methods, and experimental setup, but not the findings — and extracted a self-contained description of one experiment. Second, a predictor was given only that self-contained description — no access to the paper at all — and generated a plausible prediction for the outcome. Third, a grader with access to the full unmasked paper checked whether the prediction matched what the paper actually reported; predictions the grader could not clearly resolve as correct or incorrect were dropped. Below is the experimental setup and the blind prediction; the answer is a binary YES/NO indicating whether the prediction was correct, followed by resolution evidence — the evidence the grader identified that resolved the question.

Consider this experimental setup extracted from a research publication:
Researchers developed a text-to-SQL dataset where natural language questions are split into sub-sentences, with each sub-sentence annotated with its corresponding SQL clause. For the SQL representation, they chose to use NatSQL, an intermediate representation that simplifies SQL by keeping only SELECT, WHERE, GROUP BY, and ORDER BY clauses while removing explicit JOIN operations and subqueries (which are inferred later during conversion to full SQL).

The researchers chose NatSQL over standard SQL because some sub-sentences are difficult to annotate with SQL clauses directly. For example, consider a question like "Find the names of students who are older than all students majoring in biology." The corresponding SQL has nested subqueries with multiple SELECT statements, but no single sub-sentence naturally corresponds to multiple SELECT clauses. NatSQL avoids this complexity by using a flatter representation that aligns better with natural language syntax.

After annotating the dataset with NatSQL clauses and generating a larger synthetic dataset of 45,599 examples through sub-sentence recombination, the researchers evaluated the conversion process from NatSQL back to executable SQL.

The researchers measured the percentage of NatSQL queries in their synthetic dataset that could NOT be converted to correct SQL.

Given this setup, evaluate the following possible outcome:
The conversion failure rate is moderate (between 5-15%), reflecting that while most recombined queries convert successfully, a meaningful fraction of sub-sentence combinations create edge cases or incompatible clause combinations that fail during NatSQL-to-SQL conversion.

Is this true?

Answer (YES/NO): YES